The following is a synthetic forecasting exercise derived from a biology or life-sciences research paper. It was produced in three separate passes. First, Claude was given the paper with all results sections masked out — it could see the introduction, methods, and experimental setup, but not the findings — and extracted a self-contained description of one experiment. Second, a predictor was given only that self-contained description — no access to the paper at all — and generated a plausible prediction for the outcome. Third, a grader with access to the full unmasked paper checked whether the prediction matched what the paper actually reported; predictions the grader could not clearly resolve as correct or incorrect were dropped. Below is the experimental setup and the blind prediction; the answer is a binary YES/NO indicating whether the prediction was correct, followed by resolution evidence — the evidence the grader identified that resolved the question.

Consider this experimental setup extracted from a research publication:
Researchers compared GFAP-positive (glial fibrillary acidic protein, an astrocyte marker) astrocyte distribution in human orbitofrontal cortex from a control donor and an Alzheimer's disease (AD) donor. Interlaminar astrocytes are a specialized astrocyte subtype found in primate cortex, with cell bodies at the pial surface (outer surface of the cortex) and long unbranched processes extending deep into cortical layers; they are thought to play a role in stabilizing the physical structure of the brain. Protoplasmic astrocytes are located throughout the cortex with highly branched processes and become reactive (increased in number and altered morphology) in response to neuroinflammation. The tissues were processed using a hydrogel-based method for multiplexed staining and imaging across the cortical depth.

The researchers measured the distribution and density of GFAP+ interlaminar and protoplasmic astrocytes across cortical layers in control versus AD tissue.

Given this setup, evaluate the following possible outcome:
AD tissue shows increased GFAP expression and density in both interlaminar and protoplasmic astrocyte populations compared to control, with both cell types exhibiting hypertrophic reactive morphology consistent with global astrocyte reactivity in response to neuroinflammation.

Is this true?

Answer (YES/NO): NO